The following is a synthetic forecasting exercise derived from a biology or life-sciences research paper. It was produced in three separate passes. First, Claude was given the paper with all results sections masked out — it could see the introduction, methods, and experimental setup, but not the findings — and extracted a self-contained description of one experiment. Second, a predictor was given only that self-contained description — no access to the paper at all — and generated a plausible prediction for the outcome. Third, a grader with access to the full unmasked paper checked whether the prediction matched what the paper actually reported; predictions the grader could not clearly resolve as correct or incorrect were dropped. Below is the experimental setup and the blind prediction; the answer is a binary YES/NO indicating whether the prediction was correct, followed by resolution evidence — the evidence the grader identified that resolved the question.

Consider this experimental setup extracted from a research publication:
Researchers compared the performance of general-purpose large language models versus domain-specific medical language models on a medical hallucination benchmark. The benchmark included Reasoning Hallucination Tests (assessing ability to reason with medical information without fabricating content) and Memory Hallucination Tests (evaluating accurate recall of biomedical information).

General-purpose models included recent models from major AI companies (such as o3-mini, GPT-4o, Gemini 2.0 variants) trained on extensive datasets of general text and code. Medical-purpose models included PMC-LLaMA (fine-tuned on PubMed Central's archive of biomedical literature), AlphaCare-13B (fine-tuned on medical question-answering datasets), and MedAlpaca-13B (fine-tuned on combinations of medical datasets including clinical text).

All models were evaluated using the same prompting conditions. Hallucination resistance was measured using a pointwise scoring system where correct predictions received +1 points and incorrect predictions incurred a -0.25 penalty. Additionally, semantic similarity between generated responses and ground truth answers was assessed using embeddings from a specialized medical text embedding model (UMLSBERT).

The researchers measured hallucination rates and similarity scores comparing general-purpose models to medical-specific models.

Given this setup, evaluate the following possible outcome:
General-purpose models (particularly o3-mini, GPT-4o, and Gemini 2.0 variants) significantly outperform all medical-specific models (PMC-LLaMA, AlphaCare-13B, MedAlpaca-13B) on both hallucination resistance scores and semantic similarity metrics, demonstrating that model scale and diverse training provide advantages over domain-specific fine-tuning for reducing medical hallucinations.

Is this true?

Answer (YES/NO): YES